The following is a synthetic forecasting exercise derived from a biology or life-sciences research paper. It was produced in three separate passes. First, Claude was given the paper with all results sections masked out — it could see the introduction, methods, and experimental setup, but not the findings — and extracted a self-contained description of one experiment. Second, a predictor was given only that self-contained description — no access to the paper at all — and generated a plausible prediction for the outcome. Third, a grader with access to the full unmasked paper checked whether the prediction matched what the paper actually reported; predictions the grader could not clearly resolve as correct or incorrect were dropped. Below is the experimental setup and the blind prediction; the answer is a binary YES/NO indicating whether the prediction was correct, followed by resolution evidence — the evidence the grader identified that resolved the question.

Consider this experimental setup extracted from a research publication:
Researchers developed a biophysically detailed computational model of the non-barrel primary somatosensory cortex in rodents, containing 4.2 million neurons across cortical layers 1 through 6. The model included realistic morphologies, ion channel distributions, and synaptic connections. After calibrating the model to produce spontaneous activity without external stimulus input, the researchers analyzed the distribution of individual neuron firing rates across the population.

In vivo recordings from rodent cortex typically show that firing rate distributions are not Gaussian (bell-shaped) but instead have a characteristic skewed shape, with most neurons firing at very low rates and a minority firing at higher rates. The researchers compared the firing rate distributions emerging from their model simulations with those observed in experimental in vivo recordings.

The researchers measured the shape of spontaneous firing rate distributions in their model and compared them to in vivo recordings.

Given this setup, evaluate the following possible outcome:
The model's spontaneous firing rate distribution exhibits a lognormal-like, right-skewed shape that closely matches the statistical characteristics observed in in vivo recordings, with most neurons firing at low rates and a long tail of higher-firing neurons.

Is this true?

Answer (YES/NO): YES